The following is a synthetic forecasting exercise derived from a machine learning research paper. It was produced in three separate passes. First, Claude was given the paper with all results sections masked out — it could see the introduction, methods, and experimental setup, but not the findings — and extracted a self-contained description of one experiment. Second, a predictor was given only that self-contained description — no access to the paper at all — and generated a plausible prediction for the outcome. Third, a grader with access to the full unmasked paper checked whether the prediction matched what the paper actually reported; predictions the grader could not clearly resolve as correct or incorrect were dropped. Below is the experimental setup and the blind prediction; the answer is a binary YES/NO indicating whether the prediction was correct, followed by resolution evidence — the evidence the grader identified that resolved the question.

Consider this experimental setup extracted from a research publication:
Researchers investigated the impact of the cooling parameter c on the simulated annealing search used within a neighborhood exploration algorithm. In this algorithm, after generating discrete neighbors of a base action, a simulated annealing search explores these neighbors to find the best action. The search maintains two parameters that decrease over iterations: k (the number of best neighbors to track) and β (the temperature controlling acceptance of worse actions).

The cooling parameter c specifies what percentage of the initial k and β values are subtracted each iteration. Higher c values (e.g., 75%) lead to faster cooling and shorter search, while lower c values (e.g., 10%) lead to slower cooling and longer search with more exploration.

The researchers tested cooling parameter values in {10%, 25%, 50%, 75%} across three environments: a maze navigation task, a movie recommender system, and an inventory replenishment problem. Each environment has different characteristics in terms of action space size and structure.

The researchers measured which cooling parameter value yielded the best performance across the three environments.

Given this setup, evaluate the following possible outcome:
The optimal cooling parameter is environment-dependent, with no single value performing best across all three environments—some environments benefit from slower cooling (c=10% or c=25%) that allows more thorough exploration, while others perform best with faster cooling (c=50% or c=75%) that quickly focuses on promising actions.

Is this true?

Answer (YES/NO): NO